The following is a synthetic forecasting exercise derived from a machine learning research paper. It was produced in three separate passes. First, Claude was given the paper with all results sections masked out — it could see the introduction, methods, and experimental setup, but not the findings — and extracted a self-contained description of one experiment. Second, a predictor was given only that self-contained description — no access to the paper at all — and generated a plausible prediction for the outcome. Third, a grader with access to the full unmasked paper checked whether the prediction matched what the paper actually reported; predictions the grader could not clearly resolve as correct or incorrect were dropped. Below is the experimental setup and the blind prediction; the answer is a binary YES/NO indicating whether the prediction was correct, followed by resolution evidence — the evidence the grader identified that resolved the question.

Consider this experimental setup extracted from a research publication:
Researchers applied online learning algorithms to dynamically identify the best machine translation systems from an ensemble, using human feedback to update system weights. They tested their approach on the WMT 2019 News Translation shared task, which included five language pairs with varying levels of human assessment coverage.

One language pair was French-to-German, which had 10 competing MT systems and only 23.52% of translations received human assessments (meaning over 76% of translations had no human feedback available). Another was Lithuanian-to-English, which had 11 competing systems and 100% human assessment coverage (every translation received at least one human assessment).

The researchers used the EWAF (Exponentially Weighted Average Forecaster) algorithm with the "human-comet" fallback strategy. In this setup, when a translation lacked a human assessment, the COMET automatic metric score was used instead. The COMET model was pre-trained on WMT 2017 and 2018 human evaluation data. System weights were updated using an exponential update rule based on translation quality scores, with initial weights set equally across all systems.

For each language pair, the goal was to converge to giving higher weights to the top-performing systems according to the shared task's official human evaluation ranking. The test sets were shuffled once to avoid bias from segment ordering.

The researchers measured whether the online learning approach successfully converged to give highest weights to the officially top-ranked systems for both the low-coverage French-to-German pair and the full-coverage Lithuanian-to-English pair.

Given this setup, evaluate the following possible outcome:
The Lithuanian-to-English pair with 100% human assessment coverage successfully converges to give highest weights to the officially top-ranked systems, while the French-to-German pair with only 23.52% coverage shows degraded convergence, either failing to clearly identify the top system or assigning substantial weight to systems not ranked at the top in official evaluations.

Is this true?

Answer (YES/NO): NO